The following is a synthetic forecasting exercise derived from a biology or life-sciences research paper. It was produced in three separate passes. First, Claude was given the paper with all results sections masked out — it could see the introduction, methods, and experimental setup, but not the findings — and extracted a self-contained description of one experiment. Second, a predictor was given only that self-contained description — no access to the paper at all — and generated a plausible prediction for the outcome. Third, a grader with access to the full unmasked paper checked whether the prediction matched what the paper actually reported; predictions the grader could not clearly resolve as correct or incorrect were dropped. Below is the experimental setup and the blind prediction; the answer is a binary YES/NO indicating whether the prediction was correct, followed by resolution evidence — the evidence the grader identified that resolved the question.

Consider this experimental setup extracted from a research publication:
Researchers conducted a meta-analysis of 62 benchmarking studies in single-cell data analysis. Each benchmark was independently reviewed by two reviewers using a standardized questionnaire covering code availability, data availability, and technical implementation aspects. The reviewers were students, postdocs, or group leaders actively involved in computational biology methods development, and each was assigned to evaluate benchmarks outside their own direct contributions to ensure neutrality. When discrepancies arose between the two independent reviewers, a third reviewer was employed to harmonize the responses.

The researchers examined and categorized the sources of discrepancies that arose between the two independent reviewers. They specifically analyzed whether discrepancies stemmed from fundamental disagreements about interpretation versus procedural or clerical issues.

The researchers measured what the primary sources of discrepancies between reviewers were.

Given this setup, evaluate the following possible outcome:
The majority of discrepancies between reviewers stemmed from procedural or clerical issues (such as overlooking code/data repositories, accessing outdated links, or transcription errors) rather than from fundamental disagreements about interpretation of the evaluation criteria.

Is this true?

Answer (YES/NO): YES